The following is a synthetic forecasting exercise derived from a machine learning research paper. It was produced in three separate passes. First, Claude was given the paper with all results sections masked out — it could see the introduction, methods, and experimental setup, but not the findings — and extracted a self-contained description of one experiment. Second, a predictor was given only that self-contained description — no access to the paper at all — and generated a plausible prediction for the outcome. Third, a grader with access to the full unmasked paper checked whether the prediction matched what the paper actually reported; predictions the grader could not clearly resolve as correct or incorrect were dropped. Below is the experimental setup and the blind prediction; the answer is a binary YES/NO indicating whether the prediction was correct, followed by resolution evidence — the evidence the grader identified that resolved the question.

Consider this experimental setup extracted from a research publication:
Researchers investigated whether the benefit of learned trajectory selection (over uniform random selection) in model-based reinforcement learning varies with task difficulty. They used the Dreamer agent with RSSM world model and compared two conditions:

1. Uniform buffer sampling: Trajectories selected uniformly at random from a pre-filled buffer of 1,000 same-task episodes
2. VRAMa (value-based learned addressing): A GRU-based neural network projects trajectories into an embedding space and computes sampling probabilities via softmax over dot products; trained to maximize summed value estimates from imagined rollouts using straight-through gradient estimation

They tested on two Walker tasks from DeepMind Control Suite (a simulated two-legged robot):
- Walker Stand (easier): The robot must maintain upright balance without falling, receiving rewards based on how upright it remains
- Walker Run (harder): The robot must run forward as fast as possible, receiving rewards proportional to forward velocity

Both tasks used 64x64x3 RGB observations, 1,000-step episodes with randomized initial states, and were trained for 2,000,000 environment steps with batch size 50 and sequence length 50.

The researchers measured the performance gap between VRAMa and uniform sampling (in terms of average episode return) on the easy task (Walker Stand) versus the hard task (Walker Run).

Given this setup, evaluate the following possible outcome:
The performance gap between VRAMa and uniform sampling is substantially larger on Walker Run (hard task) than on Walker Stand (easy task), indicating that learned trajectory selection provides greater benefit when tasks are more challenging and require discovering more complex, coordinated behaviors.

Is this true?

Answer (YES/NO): NO